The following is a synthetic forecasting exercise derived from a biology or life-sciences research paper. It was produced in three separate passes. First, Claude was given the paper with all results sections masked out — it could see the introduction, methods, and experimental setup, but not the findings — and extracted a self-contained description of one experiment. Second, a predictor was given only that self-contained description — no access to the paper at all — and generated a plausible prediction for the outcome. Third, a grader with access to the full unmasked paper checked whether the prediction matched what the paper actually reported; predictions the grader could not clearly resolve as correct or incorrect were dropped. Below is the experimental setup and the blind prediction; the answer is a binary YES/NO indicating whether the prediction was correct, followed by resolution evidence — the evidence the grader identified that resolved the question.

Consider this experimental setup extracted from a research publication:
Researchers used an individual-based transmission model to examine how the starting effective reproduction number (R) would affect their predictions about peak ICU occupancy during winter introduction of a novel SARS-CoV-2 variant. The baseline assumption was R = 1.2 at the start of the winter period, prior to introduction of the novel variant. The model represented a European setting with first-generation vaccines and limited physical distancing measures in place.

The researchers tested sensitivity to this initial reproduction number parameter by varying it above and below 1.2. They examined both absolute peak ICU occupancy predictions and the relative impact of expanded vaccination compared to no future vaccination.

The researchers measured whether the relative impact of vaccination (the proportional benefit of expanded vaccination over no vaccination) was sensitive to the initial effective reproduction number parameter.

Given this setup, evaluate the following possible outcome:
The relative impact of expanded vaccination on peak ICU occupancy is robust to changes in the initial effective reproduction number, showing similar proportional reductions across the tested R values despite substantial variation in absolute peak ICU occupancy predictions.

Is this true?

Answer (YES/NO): YES